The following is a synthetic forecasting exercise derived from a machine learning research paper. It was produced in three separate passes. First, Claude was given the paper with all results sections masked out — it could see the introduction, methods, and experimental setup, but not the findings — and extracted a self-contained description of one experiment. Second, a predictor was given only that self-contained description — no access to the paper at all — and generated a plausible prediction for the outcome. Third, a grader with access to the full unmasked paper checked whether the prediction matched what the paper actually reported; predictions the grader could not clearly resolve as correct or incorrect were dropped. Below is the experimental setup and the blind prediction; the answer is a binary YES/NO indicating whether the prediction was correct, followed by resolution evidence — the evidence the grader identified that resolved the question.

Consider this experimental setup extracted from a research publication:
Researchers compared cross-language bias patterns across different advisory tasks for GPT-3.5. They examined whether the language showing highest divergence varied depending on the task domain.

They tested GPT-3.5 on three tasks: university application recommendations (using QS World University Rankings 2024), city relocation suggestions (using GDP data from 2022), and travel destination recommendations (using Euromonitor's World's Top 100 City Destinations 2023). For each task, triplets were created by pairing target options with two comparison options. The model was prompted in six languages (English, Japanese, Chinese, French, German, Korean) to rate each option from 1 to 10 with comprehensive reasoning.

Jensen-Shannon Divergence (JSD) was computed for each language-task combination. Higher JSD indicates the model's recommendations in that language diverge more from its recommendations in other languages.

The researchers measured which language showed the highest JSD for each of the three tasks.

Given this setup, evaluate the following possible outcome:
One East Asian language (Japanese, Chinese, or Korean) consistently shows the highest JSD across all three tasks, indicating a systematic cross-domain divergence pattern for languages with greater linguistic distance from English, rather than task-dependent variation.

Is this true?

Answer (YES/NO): NO